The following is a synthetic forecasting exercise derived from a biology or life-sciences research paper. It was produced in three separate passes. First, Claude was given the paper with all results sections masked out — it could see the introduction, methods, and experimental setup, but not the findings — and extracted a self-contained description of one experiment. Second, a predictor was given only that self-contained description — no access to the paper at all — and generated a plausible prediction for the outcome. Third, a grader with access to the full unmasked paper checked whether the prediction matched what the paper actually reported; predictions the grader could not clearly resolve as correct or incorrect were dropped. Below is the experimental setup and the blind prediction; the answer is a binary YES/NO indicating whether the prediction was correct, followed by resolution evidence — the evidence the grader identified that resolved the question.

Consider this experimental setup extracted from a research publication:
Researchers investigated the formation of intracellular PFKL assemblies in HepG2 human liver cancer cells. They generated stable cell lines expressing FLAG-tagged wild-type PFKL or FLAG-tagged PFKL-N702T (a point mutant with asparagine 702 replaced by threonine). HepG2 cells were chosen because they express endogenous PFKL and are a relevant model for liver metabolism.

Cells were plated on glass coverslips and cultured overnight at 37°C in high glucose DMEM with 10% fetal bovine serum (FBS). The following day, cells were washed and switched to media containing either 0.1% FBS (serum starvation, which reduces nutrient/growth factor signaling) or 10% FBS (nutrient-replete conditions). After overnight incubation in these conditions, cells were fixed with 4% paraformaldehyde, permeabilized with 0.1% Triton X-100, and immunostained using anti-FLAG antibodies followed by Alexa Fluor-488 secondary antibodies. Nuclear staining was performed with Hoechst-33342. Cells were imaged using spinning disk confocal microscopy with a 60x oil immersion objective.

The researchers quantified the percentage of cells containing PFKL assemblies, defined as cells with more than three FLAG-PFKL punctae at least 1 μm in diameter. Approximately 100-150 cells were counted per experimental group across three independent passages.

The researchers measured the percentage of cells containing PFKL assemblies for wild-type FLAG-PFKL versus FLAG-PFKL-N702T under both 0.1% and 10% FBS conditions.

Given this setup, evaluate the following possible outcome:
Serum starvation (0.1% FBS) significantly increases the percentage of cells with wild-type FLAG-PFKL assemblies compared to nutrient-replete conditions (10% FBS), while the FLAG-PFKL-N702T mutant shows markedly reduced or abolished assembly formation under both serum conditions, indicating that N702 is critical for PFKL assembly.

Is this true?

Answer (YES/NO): YES